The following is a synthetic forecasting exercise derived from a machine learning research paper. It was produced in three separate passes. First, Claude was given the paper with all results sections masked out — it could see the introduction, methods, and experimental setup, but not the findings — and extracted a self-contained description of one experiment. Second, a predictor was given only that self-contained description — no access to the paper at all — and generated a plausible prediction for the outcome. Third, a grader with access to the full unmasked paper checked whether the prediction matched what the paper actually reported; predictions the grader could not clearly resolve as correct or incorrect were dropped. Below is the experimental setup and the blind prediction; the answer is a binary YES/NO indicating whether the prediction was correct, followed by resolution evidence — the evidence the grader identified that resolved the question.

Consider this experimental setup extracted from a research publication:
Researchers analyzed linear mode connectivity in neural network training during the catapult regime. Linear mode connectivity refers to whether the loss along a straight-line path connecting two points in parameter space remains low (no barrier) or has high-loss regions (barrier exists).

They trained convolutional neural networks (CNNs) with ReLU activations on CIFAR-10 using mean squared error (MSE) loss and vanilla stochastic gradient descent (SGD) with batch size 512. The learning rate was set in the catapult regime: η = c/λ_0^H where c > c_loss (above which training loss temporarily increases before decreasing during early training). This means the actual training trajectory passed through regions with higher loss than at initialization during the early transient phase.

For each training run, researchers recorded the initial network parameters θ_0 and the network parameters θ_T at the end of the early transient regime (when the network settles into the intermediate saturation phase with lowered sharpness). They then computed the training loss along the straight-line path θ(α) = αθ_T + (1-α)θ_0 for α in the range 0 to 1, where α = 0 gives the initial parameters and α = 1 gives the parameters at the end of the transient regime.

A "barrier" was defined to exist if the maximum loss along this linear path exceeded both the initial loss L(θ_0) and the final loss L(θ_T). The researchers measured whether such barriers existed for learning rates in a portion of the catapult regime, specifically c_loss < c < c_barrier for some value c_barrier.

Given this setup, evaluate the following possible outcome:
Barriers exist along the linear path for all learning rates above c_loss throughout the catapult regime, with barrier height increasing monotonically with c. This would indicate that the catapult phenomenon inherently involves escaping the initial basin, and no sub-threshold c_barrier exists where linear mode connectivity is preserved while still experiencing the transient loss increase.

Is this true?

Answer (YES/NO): NO